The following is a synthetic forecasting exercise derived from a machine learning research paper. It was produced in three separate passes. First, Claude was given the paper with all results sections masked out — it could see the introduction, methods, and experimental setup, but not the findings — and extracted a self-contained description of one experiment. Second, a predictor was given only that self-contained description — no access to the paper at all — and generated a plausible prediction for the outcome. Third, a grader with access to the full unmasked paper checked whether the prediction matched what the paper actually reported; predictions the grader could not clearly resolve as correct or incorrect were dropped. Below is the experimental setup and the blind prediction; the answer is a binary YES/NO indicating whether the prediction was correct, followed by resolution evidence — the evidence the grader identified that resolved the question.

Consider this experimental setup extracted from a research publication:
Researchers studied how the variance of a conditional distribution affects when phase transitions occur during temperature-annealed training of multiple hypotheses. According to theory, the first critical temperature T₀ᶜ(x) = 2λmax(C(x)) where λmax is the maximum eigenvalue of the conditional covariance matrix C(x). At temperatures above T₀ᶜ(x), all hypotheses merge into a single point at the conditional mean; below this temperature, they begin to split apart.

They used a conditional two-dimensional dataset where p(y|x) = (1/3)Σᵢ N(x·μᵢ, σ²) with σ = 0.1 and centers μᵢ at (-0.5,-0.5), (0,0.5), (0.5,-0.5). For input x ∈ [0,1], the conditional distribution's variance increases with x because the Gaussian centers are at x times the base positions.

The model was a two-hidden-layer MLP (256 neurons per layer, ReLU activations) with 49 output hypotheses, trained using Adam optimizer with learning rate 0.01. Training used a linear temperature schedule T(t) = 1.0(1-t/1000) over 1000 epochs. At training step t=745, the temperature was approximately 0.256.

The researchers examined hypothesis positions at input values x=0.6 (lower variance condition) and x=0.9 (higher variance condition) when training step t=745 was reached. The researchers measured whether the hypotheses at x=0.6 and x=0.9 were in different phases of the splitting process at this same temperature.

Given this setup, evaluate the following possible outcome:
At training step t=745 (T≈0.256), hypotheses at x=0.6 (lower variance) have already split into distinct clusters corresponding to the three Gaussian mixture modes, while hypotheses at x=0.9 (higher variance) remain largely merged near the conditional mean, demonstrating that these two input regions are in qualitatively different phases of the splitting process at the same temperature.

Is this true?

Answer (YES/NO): NO